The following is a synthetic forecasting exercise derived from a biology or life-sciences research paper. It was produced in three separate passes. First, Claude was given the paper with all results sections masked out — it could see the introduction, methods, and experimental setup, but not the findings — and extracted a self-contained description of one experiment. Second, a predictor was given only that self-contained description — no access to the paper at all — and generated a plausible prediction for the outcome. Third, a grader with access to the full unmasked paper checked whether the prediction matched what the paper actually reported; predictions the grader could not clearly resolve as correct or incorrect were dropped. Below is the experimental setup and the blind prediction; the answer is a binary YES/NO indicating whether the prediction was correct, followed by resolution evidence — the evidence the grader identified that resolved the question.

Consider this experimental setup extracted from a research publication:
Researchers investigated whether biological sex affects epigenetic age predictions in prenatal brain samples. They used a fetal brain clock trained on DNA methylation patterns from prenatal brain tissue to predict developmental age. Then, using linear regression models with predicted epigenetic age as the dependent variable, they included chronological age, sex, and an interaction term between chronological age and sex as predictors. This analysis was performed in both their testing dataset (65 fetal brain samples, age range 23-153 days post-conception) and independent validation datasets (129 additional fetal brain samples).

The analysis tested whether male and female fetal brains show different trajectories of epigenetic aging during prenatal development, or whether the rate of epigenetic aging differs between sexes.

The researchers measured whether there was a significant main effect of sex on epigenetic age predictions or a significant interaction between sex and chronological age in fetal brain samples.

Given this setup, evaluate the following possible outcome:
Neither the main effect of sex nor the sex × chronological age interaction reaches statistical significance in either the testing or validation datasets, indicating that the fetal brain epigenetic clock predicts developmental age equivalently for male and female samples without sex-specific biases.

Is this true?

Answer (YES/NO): NO